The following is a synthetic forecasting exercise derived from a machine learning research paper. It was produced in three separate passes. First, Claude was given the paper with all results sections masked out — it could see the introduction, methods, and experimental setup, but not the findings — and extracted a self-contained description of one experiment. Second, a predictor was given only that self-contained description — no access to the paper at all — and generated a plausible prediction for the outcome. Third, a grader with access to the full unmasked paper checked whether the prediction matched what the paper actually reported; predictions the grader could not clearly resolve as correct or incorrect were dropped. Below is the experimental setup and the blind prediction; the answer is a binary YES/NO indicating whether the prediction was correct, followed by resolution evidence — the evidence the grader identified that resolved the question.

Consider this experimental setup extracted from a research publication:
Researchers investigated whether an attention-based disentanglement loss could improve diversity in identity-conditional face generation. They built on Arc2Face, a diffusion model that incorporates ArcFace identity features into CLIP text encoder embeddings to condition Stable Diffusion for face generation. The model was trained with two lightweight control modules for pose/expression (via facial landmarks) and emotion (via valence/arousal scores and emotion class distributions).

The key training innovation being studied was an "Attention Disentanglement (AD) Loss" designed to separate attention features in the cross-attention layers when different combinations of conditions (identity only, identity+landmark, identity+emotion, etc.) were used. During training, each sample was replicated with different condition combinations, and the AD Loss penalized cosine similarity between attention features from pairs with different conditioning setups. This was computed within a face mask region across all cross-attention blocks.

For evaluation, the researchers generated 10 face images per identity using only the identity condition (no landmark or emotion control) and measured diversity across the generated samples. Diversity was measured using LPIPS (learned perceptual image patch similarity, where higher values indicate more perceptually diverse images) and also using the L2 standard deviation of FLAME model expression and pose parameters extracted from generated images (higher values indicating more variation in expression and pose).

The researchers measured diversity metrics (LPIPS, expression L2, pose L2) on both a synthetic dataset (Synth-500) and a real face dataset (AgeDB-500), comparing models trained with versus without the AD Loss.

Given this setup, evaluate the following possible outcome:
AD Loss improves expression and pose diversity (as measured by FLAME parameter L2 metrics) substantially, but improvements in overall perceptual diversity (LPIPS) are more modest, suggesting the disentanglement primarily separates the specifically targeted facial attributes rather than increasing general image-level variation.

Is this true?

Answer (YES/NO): NO